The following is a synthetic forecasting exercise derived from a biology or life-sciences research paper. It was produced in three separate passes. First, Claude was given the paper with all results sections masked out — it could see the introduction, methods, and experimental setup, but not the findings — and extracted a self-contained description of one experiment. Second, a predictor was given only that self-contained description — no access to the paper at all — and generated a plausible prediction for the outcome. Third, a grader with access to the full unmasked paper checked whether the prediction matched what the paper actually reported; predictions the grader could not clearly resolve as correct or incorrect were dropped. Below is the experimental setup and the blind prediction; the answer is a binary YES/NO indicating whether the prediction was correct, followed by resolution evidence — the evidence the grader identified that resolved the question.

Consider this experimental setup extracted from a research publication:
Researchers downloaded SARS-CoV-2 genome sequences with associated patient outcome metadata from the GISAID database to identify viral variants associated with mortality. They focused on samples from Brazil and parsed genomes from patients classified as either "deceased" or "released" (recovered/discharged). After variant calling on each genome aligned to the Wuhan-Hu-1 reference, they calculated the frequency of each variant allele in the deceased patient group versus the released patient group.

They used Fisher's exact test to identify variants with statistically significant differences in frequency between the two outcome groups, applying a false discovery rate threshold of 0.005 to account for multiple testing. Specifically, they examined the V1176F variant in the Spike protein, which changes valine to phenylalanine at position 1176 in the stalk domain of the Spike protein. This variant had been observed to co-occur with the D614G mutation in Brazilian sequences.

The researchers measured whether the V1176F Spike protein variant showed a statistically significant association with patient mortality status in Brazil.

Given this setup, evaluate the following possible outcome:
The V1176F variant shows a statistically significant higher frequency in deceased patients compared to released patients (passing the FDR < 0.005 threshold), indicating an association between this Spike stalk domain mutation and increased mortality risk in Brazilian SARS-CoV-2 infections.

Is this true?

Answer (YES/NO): YES